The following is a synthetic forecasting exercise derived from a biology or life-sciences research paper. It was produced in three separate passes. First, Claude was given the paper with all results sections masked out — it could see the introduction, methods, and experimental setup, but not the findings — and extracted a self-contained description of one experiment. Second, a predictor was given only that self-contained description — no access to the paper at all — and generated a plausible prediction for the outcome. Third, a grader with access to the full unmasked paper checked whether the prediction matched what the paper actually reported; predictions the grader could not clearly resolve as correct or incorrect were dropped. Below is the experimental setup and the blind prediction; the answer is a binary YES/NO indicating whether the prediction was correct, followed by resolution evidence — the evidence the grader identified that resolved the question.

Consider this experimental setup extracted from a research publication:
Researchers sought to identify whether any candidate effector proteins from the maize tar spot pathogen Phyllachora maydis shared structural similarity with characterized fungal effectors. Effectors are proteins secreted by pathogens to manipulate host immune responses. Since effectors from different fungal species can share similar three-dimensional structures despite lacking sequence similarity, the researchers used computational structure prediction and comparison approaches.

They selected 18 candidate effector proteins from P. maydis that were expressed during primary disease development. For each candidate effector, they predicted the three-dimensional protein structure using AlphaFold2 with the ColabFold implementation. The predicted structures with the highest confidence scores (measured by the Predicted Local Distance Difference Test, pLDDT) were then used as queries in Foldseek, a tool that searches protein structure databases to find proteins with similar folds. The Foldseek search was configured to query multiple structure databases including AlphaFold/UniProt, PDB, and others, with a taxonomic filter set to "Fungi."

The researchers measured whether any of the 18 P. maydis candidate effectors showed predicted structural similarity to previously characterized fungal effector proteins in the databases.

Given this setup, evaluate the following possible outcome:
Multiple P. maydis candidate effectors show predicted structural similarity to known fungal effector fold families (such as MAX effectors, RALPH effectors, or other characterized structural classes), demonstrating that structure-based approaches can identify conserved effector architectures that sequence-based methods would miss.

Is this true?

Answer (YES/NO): NO